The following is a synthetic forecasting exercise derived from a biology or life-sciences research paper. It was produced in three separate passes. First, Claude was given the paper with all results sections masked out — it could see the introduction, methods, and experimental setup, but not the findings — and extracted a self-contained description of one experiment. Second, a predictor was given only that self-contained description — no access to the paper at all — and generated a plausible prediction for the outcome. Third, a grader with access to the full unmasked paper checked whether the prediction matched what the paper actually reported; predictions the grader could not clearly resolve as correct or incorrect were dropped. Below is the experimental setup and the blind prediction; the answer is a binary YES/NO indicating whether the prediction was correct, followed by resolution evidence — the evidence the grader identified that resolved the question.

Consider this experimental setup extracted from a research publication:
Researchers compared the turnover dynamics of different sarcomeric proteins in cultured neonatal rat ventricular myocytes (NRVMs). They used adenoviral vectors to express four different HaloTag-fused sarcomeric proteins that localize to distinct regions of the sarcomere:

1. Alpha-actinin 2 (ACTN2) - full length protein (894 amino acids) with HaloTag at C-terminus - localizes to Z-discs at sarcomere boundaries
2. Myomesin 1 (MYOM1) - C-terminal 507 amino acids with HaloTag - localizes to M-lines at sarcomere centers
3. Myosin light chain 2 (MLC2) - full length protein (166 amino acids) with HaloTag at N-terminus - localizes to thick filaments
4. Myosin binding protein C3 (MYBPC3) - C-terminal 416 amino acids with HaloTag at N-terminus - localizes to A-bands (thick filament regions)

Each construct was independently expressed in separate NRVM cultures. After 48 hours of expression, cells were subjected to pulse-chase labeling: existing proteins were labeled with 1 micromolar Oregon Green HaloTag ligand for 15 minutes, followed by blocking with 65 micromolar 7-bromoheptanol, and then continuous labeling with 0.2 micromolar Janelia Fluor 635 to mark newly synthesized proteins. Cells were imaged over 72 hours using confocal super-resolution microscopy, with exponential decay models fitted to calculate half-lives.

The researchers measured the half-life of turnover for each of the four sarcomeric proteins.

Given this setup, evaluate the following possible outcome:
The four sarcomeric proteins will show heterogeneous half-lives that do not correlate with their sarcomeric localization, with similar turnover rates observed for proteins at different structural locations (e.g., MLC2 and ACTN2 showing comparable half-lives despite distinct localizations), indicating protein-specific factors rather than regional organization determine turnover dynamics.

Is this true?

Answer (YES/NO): NO